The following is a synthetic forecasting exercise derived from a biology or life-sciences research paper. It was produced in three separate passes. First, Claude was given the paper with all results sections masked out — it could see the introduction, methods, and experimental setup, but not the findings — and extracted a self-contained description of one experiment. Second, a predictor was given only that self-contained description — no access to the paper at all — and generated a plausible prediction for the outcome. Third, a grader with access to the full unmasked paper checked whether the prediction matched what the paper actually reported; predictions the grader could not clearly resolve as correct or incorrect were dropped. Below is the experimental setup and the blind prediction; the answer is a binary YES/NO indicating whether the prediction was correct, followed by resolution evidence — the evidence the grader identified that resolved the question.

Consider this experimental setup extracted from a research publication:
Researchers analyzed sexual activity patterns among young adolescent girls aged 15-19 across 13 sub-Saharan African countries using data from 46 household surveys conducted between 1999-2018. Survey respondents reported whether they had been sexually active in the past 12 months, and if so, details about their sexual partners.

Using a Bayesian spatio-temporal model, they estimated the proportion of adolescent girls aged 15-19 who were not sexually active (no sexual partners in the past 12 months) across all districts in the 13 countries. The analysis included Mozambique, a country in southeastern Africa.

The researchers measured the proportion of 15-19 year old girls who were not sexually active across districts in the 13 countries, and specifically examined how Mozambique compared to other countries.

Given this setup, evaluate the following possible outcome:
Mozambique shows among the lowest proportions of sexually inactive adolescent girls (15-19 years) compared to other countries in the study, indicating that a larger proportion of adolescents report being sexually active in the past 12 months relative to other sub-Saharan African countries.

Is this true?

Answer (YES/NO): YES